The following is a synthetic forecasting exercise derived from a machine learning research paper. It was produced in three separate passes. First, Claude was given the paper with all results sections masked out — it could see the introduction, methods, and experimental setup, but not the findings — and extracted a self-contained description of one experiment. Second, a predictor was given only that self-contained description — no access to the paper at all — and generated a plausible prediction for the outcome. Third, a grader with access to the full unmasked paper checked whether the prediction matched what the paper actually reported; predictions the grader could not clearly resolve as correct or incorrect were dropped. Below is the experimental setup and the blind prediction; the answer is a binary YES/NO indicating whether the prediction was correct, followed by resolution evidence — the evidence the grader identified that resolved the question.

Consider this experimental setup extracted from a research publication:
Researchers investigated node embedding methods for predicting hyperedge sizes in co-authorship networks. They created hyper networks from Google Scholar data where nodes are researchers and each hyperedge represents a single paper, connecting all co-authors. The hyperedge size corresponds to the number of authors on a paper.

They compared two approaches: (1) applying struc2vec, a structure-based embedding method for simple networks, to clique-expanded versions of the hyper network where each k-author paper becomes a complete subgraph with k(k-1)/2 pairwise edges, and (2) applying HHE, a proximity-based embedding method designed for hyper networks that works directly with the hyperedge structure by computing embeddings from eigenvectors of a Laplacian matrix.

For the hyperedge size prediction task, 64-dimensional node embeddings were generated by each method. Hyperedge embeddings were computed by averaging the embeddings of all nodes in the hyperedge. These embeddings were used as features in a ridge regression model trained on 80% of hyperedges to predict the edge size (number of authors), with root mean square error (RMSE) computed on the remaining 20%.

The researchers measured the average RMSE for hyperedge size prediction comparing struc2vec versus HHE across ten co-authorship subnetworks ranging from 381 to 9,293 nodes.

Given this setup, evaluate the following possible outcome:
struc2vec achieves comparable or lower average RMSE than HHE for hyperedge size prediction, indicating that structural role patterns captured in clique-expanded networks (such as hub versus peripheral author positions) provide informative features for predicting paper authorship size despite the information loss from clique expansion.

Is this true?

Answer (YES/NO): YES